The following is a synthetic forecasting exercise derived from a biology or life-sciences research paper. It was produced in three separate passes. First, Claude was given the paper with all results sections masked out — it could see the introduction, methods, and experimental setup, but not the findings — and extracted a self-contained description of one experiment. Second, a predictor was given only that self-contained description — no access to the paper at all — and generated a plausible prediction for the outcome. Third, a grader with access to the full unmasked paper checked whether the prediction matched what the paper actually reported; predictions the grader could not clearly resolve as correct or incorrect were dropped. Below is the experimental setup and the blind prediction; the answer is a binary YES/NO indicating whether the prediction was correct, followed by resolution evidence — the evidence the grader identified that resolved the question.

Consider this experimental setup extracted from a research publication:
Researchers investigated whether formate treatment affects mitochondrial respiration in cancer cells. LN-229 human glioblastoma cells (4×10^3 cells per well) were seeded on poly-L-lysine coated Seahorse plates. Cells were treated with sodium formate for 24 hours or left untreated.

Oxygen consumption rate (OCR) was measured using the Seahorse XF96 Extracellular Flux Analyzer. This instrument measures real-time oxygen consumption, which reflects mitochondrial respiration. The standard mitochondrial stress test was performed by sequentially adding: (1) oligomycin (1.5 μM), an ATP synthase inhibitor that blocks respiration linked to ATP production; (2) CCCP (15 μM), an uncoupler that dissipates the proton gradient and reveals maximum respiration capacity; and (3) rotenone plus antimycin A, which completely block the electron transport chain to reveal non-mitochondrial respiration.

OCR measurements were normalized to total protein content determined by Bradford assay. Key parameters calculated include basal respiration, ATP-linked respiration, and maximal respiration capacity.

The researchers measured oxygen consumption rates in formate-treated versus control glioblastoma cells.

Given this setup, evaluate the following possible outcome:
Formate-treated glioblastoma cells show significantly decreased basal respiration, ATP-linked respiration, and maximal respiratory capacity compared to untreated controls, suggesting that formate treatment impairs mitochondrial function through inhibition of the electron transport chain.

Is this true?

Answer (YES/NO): NO